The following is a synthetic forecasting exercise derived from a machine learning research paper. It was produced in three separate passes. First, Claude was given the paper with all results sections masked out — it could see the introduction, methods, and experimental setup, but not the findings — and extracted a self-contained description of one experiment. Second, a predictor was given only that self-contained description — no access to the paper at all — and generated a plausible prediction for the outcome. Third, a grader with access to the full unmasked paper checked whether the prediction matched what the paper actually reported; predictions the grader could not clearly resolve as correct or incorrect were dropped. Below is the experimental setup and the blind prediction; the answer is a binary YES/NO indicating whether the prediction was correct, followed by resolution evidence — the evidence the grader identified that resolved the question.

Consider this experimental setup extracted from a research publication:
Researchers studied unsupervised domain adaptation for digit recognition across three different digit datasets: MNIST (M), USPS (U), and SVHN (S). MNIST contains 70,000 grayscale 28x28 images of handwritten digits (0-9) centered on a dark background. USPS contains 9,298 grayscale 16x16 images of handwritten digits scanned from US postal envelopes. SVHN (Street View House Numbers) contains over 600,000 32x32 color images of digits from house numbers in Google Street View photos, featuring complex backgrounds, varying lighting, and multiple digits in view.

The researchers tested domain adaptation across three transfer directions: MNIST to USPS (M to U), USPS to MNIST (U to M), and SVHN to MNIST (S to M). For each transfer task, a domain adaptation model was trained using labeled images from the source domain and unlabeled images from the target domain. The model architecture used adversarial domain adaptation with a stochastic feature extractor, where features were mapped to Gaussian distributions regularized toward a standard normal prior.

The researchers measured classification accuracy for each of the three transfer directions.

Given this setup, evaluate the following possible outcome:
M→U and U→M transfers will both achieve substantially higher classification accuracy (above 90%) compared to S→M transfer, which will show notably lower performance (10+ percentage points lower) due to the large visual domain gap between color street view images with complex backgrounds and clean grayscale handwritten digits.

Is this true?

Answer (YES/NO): NO